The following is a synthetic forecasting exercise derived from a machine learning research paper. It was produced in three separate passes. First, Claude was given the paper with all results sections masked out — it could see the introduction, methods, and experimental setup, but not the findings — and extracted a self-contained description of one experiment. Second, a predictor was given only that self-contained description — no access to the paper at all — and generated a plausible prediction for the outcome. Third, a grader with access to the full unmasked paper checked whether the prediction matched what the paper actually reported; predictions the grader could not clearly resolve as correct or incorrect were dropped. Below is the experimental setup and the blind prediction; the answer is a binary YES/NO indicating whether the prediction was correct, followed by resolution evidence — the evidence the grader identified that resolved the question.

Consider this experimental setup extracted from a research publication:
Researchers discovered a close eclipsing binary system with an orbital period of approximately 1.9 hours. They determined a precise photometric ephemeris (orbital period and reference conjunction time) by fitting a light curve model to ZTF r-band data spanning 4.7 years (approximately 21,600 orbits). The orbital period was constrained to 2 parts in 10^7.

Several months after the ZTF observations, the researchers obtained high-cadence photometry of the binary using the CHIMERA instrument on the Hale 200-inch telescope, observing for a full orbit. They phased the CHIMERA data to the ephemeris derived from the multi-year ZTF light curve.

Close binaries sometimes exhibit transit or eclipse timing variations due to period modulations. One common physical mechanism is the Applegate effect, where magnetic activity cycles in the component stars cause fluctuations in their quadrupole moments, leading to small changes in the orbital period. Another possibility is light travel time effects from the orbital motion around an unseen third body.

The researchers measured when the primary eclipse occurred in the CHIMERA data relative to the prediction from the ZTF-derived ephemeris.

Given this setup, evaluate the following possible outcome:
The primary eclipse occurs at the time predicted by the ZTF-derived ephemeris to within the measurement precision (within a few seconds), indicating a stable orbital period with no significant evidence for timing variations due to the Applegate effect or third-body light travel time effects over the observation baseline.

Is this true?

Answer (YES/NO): NO